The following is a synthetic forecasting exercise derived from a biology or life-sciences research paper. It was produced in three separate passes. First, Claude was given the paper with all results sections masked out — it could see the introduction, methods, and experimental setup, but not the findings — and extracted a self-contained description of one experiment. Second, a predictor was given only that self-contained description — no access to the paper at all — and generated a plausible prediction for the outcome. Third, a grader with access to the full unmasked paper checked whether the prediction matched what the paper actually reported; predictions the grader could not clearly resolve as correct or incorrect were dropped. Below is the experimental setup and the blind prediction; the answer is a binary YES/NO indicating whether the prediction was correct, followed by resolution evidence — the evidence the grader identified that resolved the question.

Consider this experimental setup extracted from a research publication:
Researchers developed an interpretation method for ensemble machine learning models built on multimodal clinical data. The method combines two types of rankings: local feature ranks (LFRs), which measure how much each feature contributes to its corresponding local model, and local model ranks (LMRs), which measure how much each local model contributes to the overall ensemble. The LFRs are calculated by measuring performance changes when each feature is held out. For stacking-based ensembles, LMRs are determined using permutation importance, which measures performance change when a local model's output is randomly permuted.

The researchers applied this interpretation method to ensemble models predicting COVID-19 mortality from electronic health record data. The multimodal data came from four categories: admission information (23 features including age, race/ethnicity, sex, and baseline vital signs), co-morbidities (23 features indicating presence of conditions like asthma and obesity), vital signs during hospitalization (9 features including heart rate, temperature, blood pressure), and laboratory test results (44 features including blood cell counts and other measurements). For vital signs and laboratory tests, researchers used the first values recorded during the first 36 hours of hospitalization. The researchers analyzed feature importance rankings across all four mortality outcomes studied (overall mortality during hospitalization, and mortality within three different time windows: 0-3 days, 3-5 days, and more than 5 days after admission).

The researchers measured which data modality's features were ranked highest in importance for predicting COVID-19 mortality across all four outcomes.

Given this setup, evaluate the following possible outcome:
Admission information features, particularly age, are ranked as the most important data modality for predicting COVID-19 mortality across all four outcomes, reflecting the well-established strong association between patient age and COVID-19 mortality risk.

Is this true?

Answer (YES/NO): NO